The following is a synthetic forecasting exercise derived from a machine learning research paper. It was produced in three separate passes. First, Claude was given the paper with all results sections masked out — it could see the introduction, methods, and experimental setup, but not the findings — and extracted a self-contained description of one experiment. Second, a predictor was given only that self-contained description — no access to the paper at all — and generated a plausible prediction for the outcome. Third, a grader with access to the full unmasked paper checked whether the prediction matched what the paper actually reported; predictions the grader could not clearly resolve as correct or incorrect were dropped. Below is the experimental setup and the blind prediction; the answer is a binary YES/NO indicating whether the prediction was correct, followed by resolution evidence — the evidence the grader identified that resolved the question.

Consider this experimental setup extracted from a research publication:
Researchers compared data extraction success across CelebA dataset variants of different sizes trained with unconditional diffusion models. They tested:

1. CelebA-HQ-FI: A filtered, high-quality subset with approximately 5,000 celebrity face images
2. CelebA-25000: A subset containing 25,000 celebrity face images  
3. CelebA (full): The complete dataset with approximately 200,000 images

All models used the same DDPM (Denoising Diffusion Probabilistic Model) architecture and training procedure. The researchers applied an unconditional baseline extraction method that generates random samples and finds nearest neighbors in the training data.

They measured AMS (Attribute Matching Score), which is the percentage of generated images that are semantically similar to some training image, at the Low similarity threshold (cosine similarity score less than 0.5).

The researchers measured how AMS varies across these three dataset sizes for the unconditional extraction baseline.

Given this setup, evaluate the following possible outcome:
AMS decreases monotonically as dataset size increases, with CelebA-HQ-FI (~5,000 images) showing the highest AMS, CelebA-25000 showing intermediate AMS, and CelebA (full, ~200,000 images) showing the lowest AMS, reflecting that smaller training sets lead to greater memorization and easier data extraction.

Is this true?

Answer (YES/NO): YES